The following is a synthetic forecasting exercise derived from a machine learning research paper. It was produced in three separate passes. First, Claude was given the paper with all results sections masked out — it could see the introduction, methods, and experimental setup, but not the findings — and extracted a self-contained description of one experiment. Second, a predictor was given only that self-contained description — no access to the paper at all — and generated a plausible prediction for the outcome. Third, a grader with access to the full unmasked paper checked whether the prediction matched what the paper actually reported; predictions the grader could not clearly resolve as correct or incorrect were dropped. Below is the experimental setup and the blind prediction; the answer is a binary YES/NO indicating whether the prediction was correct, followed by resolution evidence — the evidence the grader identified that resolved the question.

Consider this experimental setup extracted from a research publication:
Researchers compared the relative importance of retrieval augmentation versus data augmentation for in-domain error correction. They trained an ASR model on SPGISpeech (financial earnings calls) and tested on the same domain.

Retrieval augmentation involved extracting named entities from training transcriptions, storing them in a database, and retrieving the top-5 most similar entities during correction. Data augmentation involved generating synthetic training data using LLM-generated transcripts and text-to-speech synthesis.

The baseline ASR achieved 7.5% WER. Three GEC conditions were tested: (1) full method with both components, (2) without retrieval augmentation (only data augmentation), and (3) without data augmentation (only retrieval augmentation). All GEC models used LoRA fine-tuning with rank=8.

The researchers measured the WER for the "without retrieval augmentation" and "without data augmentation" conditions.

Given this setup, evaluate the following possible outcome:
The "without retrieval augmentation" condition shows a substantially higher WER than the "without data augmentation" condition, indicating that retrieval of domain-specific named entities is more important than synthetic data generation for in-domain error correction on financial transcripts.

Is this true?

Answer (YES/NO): NO